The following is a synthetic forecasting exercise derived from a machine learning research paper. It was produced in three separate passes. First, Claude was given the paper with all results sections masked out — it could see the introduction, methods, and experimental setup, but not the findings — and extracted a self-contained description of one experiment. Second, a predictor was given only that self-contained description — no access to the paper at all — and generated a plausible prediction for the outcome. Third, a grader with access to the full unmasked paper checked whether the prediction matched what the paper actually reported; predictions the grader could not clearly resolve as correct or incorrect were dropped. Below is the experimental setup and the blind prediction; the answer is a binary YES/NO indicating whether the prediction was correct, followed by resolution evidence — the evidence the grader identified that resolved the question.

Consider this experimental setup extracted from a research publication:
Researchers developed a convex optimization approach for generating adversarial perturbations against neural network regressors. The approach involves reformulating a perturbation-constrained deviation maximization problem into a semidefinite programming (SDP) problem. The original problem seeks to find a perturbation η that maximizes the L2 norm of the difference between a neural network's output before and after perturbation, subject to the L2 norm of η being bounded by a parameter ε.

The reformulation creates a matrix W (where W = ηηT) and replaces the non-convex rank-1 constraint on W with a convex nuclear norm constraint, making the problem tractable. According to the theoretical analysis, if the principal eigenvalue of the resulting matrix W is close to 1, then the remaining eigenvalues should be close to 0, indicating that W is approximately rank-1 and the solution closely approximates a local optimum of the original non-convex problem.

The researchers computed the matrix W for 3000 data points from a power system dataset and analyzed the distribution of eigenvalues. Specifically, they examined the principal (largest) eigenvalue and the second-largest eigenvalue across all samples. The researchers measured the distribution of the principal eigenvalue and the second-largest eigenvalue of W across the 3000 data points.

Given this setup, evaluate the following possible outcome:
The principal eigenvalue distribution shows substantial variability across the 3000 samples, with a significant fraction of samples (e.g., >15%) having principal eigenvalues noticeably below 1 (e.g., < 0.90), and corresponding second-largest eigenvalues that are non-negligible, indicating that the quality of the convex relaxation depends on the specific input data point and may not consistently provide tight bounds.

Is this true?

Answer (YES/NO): NO